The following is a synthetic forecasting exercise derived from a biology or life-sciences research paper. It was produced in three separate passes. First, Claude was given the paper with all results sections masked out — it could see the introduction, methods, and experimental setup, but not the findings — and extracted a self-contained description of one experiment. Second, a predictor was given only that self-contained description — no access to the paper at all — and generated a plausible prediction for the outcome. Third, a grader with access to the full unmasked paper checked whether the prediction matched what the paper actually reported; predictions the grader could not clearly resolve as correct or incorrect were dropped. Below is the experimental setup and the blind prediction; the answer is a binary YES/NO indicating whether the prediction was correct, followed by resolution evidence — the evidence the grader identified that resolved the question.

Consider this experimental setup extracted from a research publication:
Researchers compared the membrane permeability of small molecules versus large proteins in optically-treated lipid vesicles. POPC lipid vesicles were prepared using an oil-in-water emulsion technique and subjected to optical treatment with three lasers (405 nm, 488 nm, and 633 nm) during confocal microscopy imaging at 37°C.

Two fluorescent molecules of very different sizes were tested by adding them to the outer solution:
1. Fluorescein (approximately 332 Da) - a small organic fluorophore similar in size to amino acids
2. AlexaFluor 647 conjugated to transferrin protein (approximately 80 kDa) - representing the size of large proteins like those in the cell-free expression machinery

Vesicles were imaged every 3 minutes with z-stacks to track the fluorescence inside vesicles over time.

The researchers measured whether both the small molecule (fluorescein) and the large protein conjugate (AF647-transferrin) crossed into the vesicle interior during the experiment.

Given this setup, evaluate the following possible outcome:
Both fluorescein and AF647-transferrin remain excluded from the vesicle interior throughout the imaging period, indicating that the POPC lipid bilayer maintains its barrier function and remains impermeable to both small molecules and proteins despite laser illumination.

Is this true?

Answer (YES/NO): NO